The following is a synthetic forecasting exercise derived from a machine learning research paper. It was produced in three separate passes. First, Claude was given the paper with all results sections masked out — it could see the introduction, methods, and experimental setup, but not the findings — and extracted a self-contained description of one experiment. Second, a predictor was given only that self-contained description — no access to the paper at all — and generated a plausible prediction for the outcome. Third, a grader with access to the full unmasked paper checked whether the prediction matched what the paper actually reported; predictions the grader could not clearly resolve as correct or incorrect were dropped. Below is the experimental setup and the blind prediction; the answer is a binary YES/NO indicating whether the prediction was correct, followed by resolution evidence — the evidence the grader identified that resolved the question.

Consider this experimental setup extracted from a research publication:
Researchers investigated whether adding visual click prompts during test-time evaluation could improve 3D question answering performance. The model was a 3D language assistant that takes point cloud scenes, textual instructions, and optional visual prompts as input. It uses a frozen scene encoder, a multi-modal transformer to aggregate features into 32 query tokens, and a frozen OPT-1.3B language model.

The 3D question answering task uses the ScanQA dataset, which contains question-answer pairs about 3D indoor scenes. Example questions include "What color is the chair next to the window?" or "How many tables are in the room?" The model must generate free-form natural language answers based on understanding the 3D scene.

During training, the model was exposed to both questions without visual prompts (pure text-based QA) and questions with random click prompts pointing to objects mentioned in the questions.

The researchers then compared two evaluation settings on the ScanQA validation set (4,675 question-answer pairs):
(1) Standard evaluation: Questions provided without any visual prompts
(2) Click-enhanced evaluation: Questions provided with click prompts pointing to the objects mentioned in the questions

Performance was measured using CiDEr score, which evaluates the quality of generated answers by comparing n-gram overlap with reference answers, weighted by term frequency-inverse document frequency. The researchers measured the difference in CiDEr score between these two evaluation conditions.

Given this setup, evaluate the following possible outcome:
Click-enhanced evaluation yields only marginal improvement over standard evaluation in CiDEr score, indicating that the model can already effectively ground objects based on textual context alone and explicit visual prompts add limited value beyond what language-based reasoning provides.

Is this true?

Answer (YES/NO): NO